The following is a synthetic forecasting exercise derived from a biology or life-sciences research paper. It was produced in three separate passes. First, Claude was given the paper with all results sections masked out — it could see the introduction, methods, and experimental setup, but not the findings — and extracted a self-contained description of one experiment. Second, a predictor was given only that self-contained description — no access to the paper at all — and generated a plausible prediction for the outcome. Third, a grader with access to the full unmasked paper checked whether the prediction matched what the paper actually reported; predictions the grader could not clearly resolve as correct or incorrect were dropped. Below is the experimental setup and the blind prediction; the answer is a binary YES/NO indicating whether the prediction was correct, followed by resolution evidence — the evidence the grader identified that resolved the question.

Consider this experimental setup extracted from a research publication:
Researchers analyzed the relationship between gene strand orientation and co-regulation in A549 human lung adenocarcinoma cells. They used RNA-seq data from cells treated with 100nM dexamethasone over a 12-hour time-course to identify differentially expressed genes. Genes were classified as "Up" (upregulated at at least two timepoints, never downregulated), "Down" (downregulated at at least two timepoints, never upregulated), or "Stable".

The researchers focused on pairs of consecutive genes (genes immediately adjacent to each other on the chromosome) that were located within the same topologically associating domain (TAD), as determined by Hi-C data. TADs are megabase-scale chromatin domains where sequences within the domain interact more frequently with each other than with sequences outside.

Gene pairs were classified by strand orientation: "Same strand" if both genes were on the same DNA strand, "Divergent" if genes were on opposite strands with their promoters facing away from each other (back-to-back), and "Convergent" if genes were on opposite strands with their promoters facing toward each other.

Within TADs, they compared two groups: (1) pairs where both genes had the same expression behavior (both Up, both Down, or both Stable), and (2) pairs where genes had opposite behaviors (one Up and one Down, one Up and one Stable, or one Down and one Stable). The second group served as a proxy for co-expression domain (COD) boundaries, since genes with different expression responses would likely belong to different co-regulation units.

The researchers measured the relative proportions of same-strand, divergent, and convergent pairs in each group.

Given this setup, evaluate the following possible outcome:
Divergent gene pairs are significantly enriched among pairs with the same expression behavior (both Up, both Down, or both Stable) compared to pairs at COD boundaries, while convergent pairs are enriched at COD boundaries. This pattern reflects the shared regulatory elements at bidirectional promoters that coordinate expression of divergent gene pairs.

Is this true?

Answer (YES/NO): NO